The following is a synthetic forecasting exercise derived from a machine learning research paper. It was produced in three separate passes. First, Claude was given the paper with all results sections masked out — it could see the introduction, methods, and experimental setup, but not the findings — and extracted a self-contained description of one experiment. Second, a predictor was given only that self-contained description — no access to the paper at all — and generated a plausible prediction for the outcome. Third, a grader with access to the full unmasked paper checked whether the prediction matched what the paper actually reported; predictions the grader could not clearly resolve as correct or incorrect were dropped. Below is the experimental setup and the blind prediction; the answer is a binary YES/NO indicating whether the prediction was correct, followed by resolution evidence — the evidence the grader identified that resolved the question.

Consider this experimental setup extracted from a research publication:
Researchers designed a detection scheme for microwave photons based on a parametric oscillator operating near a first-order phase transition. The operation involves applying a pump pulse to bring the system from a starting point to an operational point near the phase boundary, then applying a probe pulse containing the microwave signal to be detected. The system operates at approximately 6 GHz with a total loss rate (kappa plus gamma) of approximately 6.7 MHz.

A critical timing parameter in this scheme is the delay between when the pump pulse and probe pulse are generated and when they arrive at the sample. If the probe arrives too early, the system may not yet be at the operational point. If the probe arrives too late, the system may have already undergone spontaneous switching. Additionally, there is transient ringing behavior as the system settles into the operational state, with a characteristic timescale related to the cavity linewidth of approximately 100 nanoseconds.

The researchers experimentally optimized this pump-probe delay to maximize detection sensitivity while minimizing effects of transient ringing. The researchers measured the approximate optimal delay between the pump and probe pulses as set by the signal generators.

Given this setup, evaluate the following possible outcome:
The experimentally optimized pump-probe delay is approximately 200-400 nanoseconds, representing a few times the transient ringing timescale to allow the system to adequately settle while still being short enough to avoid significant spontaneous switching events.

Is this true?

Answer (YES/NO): YES